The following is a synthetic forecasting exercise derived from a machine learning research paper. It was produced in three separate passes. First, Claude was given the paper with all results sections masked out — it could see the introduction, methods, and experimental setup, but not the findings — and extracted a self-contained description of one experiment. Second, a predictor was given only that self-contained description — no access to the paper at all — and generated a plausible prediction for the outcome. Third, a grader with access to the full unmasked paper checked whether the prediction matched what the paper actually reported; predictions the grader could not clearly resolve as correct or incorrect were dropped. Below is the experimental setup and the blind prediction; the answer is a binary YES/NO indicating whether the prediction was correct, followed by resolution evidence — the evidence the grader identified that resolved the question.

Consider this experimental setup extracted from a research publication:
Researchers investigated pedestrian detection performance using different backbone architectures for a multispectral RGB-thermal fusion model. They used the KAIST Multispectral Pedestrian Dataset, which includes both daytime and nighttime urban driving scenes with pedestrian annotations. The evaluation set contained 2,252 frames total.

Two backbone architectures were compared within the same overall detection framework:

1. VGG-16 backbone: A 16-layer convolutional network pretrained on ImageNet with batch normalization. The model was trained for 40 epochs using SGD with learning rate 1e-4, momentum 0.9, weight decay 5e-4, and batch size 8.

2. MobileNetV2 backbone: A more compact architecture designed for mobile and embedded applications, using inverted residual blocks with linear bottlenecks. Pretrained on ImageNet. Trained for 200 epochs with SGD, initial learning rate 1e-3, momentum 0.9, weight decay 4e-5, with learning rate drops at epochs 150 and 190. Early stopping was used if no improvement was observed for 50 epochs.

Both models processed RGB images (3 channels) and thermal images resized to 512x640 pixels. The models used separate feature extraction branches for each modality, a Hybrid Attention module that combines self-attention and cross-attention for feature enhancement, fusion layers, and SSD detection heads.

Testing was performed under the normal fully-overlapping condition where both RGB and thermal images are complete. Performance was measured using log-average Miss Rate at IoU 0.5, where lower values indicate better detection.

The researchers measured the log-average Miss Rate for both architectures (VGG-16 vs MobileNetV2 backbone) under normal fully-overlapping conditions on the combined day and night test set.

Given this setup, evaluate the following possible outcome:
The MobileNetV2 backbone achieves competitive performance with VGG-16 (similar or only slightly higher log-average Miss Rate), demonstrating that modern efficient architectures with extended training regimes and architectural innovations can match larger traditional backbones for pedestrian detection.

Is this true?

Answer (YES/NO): NO